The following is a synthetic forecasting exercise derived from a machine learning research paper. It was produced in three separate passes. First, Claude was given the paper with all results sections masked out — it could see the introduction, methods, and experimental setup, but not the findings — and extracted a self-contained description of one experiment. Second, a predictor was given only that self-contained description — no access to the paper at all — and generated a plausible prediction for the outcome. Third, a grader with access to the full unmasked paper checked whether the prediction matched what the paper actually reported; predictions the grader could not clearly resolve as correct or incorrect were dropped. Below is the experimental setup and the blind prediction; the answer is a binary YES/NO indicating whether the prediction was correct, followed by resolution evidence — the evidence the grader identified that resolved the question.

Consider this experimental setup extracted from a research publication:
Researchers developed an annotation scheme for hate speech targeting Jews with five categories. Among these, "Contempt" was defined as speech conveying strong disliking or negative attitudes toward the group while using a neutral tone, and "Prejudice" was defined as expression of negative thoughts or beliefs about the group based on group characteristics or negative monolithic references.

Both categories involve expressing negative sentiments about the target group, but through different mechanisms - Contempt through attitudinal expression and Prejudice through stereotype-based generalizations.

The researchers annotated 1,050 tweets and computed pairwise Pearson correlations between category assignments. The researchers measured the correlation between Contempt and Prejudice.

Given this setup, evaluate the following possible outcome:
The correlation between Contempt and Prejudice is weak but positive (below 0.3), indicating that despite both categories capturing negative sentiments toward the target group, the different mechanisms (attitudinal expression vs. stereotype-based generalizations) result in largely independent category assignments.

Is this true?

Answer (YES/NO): YES